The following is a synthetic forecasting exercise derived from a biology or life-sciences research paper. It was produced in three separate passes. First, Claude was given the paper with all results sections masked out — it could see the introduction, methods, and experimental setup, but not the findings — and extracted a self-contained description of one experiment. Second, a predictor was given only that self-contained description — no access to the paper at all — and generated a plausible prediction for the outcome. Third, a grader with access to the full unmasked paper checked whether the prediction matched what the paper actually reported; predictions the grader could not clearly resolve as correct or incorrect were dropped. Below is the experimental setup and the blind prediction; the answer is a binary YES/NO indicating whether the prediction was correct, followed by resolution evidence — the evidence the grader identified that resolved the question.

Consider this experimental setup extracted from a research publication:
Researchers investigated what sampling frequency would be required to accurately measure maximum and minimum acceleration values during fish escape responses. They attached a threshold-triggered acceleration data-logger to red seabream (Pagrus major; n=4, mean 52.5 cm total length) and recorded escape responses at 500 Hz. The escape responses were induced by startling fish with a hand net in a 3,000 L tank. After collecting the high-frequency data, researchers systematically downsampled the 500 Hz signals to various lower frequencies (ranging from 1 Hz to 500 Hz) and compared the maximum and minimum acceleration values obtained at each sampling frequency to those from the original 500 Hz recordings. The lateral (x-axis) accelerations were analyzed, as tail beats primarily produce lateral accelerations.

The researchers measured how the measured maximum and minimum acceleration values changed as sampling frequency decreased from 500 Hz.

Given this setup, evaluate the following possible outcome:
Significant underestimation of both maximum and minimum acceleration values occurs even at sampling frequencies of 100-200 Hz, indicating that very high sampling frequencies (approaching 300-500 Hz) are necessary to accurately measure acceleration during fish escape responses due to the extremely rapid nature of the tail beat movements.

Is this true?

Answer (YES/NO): NO